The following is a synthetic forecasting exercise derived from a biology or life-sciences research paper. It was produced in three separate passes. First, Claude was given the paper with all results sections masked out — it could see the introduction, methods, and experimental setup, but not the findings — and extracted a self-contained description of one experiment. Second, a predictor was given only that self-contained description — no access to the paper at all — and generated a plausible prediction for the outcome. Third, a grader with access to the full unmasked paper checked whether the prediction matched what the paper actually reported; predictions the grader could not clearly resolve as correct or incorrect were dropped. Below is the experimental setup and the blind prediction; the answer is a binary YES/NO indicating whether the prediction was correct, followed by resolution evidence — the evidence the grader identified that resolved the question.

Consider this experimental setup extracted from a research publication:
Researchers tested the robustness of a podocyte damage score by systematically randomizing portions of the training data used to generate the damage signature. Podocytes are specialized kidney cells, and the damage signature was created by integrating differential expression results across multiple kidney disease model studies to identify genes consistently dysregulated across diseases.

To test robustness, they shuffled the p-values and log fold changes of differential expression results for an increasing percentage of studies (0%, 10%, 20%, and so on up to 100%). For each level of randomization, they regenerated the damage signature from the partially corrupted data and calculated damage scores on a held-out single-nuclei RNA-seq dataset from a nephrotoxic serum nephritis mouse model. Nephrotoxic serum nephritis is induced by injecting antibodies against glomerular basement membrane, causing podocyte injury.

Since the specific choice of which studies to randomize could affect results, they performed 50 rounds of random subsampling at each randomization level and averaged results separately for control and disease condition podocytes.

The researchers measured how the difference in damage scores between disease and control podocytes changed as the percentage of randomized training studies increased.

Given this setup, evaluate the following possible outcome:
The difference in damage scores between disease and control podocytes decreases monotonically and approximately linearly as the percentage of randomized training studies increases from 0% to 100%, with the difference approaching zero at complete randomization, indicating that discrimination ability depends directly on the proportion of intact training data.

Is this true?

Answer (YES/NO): NO